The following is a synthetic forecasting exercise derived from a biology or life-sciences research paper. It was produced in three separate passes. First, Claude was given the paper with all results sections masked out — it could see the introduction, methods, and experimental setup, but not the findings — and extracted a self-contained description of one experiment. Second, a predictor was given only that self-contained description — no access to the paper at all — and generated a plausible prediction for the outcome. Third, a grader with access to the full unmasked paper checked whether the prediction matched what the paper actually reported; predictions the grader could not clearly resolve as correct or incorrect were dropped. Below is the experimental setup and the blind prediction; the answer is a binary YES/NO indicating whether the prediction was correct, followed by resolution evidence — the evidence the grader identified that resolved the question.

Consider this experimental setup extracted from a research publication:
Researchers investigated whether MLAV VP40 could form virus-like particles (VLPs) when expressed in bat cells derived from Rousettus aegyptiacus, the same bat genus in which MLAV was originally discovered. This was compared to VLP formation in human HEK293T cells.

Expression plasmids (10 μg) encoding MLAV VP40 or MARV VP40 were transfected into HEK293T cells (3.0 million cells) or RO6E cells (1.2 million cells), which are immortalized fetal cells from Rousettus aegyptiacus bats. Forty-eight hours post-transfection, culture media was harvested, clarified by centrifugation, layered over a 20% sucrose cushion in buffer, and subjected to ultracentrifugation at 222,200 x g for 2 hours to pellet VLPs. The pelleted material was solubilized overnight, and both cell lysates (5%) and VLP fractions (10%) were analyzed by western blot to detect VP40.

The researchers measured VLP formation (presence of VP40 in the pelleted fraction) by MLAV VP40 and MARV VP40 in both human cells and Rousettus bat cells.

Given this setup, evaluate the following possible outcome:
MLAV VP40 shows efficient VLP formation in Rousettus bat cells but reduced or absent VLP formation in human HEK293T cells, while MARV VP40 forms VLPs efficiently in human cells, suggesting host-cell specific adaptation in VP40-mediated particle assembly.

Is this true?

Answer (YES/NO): NO